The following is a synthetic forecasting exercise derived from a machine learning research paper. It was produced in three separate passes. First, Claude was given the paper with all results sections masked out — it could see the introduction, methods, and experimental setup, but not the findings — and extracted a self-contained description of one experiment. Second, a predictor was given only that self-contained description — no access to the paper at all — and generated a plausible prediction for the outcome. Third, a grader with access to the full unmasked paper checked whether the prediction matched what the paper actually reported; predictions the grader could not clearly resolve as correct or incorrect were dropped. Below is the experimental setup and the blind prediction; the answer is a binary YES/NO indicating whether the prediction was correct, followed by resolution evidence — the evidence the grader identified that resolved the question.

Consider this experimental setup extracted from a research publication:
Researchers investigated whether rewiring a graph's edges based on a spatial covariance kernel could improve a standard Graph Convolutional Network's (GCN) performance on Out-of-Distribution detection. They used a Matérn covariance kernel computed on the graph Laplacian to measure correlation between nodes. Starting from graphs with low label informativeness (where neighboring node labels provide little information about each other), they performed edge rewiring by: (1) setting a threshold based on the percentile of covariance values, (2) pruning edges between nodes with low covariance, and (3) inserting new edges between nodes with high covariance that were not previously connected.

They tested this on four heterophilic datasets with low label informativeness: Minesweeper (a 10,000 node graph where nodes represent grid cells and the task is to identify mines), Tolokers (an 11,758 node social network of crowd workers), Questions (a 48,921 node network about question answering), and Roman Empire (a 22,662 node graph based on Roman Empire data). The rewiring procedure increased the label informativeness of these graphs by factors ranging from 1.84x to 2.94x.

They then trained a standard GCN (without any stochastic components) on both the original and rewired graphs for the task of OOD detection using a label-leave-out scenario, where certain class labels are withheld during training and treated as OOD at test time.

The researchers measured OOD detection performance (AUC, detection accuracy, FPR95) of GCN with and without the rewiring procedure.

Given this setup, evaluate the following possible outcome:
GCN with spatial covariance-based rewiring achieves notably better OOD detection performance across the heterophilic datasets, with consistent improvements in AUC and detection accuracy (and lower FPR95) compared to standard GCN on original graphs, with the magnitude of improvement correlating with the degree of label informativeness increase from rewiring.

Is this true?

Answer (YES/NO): NO